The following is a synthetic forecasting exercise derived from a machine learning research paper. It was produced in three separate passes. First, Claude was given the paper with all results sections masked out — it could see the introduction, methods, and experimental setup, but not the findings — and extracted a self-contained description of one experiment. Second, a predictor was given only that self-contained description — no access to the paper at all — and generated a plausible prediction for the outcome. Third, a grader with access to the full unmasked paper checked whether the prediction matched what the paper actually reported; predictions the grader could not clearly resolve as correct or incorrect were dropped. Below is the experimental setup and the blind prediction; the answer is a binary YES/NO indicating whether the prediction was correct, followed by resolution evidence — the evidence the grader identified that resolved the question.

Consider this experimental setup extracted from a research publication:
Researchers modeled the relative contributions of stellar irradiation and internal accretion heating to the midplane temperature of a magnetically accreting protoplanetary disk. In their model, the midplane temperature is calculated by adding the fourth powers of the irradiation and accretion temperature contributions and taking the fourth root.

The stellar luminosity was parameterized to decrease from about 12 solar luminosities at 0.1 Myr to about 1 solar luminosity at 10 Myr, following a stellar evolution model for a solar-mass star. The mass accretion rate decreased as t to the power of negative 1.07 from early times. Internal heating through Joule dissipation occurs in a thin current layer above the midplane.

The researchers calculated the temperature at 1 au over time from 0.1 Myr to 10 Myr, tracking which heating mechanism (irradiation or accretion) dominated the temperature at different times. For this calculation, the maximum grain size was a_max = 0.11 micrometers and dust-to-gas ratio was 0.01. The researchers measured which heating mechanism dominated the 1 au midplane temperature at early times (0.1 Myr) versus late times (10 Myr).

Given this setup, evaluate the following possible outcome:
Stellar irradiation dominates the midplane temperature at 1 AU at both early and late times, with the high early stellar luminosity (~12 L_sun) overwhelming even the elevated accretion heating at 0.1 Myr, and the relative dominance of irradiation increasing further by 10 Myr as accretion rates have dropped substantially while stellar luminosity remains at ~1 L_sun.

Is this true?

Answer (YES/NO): NO